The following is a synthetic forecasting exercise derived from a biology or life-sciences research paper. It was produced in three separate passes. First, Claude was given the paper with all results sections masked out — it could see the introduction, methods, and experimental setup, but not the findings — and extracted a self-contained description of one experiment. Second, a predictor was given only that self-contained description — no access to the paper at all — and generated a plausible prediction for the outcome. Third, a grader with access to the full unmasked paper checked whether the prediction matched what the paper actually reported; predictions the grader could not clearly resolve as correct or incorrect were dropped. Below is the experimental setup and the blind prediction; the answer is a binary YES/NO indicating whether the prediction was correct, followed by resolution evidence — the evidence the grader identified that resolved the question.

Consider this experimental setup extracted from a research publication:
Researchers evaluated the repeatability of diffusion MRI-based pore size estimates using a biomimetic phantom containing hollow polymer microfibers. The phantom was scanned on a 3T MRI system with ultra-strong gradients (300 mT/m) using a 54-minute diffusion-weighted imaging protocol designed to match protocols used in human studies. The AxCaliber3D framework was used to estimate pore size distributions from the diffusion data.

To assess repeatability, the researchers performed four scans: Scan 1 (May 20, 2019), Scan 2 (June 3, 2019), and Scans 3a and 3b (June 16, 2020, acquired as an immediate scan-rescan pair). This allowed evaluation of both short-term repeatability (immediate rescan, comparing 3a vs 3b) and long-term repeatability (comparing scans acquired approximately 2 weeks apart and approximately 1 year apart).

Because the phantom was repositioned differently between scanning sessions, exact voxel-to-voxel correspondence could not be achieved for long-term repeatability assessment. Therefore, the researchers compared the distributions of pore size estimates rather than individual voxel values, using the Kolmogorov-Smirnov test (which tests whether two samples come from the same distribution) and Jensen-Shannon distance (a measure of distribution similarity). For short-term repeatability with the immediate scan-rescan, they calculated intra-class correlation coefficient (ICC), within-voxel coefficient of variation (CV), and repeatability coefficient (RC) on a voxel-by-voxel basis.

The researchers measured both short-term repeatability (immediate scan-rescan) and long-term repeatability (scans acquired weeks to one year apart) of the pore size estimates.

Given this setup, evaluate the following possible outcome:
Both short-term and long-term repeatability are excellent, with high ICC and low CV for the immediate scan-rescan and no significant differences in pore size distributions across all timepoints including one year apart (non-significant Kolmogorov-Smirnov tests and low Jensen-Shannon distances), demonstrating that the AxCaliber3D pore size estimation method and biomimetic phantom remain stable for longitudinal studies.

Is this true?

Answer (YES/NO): NO